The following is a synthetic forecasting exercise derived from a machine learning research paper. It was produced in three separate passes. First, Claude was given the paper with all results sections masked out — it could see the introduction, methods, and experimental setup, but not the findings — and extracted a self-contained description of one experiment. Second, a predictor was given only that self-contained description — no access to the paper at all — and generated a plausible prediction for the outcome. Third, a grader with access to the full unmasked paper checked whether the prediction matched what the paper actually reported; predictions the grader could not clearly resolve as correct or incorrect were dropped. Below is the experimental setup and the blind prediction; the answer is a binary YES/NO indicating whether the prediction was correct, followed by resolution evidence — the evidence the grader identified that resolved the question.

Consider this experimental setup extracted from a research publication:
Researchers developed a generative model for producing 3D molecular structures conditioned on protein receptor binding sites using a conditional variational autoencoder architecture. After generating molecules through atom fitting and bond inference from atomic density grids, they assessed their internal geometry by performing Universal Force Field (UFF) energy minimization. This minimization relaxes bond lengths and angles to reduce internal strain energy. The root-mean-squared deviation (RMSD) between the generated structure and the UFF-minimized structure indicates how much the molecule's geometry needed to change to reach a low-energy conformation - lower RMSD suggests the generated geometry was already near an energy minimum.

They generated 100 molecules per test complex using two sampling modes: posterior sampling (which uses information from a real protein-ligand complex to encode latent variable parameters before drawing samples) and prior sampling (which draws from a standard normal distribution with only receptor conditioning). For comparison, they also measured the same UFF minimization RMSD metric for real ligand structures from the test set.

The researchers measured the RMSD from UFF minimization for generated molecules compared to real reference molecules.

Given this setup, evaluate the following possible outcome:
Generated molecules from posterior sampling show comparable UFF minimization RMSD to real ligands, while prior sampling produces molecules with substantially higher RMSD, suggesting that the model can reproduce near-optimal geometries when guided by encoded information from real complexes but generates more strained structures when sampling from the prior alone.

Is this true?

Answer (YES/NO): NO